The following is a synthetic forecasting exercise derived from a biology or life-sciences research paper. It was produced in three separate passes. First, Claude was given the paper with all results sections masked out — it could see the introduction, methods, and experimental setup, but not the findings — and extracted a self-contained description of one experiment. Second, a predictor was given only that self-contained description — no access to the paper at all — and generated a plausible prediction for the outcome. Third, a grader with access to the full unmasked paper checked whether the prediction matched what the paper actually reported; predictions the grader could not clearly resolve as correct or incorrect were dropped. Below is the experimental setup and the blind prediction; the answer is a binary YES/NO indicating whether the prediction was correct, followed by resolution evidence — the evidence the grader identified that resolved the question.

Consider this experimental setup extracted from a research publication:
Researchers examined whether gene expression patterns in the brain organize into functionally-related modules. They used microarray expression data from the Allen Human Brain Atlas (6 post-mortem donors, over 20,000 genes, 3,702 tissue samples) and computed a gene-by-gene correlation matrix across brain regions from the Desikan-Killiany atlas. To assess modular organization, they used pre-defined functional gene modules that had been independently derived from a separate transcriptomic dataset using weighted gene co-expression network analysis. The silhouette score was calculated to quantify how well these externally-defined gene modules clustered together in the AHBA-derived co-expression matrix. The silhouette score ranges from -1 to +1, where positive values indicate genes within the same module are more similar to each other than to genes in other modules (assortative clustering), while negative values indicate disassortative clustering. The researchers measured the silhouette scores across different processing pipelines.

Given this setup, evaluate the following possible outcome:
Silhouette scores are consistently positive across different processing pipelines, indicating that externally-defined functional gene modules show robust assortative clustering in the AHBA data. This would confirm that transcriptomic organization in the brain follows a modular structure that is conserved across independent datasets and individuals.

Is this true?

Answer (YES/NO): NO